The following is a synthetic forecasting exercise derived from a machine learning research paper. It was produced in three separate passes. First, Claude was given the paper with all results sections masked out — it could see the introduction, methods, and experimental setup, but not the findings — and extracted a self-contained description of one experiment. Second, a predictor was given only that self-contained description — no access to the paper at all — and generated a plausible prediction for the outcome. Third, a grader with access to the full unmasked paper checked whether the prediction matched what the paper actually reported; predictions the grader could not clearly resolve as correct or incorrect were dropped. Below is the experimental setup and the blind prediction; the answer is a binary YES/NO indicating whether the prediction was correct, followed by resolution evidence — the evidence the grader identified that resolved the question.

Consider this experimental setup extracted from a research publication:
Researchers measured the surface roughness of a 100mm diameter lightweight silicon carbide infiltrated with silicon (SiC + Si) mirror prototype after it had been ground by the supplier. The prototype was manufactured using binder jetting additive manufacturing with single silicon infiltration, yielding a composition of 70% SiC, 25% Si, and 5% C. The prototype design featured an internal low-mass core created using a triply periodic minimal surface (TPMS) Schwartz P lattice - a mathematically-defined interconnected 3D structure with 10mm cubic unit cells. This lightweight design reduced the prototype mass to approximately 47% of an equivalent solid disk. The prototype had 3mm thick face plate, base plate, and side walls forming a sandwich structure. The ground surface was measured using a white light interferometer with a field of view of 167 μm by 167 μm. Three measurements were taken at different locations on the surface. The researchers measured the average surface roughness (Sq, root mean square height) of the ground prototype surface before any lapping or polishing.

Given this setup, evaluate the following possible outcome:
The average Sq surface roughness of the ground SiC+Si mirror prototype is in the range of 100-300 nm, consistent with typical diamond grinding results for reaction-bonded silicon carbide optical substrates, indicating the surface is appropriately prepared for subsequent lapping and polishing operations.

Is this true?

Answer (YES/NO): NO